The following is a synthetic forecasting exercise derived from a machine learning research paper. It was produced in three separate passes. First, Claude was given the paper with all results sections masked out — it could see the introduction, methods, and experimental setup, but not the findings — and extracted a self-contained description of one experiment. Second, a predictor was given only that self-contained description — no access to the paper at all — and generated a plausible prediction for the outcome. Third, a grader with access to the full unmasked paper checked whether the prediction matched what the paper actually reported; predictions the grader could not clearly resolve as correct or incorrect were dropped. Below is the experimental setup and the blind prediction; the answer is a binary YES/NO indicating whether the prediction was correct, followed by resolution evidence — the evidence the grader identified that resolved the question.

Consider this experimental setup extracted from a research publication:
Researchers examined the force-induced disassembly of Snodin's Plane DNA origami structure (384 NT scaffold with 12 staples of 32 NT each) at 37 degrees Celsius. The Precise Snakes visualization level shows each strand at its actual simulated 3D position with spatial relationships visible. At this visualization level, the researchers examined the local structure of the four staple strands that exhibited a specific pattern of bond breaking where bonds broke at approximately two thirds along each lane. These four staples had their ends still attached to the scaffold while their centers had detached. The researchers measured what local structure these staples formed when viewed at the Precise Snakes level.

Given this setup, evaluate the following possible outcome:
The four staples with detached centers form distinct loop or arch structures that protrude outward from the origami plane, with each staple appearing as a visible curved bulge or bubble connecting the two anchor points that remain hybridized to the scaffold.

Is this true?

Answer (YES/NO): YES